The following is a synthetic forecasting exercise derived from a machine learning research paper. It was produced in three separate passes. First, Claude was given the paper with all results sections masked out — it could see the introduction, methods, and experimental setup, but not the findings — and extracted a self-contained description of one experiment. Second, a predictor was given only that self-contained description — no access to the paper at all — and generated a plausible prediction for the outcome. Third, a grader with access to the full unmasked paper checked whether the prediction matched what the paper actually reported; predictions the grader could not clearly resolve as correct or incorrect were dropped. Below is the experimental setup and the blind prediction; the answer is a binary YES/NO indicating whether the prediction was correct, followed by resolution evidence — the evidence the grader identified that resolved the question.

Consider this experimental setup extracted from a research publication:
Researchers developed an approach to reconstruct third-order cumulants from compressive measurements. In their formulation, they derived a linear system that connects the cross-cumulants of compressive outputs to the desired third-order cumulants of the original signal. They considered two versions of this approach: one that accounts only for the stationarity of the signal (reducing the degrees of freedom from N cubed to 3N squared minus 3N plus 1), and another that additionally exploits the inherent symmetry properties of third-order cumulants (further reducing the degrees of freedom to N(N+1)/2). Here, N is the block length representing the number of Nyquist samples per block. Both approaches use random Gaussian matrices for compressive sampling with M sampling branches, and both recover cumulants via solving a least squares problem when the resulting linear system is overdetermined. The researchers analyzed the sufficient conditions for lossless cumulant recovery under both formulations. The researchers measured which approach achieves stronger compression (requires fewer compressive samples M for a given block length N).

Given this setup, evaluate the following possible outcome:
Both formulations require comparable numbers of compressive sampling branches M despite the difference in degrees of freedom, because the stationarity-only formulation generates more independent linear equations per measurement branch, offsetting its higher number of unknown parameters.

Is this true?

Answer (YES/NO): NO